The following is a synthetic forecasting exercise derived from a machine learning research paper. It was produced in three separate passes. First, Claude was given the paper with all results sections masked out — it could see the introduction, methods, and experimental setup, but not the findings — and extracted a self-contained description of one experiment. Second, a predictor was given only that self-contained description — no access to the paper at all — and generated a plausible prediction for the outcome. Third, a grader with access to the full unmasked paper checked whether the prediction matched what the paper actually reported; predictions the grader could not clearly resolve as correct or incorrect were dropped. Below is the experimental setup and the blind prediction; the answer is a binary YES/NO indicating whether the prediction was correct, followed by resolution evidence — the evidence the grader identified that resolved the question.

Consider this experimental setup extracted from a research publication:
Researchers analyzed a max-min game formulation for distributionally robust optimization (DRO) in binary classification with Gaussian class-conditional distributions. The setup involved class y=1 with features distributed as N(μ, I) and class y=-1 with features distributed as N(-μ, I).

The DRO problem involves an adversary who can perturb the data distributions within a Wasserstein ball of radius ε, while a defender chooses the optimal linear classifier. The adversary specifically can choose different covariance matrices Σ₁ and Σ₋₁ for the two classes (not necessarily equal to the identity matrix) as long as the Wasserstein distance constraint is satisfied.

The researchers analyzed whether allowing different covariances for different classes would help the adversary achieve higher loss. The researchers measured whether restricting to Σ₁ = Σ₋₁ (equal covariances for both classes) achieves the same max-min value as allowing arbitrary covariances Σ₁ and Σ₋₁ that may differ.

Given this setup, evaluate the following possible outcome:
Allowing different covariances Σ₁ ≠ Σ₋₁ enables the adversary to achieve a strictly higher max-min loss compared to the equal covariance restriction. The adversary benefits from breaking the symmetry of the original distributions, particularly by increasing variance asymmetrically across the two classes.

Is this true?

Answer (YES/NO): NO